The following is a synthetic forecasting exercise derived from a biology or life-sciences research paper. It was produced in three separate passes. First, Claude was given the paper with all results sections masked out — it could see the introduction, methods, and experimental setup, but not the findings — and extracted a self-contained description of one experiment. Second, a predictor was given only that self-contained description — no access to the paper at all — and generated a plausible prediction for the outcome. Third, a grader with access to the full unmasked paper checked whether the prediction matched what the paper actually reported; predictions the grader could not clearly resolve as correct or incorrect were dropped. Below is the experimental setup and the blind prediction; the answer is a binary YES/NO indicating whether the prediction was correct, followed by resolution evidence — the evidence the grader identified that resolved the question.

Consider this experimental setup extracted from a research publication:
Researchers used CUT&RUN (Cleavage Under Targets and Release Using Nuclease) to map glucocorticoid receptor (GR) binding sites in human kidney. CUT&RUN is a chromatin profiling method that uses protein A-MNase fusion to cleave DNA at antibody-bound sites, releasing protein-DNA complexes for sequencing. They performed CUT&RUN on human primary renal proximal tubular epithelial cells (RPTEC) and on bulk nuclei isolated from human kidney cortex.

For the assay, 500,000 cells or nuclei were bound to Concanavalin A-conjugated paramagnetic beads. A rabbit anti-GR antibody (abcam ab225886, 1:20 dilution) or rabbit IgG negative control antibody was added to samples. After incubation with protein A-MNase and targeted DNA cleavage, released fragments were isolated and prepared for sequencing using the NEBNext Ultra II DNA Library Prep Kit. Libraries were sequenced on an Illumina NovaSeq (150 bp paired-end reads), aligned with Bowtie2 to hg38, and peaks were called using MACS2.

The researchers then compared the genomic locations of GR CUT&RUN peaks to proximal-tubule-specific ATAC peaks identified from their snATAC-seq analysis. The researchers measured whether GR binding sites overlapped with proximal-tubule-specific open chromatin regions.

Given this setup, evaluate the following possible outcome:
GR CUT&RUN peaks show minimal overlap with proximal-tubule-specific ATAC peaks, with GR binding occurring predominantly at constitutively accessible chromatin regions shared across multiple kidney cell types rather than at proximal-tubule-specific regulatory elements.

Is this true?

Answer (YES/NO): NO